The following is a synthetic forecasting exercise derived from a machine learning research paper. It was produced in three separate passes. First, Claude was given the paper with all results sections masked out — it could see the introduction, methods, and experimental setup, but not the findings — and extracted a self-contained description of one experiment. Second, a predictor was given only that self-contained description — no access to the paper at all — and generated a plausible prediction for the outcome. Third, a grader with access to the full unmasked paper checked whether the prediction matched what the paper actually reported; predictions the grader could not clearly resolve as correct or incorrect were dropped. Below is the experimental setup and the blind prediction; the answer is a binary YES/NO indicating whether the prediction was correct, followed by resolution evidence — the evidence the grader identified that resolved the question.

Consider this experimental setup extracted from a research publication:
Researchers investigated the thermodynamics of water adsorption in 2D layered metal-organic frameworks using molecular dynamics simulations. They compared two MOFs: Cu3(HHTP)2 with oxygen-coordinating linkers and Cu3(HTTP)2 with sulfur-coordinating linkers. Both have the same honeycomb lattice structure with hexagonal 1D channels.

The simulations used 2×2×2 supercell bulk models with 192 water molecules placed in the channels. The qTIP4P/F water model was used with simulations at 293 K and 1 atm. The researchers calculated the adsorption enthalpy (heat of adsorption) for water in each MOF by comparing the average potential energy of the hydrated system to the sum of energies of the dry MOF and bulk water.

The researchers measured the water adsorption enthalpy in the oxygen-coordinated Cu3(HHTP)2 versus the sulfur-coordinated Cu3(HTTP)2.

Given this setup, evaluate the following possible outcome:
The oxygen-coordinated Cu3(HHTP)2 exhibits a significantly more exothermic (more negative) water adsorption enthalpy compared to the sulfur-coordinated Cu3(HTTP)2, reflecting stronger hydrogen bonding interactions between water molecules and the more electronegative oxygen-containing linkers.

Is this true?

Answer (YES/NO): YES